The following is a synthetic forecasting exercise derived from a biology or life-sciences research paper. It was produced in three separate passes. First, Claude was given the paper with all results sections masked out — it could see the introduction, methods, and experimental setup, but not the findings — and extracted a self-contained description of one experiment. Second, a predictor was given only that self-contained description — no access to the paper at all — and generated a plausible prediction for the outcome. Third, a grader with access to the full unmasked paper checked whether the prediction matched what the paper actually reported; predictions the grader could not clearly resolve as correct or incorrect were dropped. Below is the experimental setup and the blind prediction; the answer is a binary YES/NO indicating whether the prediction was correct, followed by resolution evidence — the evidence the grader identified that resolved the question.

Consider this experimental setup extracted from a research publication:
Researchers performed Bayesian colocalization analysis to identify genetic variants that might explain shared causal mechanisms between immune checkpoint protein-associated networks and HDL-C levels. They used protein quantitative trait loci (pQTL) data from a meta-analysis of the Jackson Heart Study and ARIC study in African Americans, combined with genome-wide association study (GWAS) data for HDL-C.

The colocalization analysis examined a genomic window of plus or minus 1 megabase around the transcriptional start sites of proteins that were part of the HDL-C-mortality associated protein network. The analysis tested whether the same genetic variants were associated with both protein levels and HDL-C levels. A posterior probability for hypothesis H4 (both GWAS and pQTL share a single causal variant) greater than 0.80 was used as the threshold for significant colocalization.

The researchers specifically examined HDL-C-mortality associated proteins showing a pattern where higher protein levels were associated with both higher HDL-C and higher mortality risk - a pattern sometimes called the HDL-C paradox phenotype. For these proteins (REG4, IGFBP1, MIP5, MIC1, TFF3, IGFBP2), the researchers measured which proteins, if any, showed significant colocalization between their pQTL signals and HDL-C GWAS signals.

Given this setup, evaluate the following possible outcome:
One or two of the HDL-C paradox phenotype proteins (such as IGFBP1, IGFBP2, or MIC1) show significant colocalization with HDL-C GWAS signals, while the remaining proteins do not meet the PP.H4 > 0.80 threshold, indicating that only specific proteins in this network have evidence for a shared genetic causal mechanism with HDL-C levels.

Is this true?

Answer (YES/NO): NO